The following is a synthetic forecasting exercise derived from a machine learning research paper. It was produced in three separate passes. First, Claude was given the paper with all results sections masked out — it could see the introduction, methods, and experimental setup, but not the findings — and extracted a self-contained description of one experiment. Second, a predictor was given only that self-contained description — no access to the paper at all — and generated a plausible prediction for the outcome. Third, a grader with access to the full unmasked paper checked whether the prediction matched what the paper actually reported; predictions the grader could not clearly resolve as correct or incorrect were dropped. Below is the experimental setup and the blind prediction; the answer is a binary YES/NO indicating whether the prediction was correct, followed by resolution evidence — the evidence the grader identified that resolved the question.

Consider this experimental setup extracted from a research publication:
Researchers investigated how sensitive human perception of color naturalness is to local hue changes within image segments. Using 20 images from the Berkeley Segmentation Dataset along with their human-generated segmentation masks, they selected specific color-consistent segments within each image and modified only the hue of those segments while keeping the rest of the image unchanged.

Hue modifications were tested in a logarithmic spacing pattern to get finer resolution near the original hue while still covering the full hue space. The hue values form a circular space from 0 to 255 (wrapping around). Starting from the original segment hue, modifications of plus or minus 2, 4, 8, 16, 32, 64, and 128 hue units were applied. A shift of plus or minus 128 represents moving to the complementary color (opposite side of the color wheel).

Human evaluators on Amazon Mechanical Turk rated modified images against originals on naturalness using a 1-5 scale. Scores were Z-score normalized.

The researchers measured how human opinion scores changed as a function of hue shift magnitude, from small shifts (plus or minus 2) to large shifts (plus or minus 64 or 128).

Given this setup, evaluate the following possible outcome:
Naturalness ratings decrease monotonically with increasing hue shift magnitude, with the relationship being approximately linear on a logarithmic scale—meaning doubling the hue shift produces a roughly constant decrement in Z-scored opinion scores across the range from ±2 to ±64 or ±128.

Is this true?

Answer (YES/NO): NO